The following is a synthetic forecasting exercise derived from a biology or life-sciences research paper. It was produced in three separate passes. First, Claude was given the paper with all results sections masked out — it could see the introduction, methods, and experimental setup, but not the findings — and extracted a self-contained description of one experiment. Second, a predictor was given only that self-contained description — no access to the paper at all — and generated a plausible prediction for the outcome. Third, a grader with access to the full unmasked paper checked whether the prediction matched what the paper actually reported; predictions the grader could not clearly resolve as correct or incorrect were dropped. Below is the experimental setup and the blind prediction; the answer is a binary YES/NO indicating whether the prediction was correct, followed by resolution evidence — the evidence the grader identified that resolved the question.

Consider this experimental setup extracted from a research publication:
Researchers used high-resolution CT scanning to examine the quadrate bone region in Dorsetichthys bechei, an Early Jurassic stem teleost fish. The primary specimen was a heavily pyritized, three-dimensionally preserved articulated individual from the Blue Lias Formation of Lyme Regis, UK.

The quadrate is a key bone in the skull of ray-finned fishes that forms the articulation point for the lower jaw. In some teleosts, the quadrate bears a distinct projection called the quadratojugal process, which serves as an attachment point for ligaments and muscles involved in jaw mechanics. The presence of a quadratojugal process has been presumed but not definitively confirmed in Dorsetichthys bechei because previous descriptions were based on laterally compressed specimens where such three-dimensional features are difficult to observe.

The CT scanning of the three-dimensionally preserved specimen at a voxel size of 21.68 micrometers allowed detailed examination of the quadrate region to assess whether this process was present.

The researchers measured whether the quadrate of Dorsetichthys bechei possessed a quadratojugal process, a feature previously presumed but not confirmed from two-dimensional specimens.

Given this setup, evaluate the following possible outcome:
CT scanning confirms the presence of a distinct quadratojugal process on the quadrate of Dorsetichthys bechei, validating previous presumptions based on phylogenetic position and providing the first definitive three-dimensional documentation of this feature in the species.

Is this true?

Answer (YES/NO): YES